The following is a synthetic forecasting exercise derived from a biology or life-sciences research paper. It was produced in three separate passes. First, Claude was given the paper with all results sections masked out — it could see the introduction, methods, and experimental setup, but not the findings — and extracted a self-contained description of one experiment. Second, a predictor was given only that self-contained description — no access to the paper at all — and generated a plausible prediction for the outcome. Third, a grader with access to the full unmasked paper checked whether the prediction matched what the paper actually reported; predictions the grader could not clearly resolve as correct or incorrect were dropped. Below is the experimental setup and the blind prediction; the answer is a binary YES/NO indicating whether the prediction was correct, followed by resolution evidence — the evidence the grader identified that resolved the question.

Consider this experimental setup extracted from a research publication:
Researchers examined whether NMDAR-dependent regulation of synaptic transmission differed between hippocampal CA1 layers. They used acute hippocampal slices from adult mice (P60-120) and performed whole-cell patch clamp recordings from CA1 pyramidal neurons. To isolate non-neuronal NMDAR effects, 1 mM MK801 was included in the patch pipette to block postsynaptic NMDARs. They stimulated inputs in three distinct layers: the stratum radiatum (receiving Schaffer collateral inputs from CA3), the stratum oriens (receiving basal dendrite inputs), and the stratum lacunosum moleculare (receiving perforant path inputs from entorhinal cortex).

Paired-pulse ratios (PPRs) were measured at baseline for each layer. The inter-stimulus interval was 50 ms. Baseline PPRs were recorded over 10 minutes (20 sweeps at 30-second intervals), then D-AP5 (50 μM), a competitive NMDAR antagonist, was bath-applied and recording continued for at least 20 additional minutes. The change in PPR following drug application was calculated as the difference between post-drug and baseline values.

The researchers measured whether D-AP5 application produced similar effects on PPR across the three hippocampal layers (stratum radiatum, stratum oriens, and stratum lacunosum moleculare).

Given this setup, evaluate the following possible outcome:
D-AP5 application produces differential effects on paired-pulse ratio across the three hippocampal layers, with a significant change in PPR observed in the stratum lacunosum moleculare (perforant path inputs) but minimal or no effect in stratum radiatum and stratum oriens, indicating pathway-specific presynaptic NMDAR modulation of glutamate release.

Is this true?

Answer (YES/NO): NO